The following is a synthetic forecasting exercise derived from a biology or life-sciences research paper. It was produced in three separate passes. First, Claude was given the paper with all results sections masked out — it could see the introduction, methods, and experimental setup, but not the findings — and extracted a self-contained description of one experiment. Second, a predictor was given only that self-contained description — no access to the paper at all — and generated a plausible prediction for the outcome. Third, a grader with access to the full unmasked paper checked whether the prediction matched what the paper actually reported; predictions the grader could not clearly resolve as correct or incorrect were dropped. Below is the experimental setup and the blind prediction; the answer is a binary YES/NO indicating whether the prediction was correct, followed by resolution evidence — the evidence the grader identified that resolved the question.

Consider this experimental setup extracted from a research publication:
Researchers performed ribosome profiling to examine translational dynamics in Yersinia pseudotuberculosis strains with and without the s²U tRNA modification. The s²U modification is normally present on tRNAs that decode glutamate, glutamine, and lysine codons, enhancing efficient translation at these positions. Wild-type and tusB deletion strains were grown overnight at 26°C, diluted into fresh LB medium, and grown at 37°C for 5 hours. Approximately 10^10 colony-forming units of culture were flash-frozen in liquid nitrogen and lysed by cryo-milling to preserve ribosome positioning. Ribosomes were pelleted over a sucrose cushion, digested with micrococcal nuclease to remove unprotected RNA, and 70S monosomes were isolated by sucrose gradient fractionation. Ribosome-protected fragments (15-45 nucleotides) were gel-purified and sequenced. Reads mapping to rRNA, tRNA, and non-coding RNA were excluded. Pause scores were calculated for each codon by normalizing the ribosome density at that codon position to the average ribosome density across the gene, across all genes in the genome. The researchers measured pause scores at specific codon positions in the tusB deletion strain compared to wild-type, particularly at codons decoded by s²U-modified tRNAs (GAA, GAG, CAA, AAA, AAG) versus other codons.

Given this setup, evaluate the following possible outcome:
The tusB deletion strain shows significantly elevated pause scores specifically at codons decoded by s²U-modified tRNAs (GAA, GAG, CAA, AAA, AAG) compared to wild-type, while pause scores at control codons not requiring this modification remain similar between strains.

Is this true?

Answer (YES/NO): NO